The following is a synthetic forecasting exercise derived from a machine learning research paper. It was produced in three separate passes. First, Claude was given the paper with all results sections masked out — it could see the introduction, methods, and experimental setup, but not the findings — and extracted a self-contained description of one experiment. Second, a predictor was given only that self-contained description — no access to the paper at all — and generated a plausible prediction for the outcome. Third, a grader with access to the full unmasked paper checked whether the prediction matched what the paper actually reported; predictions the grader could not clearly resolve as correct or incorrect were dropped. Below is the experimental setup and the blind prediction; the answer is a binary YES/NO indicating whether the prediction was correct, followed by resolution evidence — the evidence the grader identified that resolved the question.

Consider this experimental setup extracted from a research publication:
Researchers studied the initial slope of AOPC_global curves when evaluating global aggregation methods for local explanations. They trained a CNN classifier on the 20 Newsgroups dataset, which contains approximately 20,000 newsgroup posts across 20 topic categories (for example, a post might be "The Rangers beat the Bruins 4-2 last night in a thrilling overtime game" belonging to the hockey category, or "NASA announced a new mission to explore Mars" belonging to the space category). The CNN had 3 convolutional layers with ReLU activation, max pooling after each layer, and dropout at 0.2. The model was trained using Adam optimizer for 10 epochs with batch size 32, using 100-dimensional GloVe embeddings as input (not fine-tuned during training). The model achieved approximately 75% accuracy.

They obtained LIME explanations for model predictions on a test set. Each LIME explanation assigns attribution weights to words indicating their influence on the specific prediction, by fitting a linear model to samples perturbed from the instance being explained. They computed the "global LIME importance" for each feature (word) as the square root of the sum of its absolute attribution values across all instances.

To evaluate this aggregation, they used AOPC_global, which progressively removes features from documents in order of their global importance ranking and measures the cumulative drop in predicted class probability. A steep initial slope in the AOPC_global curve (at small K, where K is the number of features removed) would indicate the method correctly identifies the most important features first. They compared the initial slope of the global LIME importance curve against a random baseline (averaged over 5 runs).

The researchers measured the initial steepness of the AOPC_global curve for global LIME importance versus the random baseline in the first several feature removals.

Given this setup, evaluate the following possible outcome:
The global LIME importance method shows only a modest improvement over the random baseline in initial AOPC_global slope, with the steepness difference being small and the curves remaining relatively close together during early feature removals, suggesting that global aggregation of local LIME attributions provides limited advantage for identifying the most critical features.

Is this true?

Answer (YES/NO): YES